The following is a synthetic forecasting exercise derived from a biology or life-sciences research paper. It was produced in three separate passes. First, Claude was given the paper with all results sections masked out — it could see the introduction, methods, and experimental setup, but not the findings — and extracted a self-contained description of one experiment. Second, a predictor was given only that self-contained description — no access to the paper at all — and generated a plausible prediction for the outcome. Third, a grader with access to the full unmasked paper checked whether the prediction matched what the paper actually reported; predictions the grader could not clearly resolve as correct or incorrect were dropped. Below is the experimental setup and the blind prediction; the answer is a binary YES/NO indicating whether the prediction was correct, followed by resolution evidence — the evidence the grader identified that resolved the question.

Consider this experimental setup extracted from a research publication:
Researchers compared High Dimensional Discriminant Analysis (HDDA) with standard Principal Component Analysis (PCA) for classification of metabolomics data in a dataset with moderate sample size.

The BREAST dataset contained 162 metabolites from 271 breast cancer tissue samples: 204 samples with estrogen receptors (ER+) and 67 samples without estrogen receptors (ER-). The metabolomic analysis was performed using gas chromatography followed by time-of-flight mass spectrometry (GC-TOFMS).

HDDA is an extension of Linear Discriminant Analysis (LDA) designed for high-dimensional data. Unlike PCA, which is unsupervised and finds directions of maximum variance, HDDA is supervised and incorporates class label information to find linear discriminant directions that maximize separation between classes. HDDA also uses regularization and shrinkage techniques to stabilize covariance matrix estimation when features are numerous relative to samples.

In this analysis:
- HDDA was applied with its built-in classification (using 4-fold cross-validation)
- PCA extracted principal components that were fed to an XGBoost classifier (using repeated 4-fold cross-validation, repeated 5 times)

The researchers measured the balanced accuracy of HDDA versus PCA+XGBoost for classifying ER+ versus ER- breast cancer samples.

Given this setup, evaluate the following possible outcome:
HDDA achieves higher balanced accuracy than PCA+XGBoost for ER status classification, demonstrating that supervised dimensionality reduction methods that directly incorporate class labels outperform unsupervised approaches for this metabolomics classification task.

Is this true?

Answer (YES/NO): YES